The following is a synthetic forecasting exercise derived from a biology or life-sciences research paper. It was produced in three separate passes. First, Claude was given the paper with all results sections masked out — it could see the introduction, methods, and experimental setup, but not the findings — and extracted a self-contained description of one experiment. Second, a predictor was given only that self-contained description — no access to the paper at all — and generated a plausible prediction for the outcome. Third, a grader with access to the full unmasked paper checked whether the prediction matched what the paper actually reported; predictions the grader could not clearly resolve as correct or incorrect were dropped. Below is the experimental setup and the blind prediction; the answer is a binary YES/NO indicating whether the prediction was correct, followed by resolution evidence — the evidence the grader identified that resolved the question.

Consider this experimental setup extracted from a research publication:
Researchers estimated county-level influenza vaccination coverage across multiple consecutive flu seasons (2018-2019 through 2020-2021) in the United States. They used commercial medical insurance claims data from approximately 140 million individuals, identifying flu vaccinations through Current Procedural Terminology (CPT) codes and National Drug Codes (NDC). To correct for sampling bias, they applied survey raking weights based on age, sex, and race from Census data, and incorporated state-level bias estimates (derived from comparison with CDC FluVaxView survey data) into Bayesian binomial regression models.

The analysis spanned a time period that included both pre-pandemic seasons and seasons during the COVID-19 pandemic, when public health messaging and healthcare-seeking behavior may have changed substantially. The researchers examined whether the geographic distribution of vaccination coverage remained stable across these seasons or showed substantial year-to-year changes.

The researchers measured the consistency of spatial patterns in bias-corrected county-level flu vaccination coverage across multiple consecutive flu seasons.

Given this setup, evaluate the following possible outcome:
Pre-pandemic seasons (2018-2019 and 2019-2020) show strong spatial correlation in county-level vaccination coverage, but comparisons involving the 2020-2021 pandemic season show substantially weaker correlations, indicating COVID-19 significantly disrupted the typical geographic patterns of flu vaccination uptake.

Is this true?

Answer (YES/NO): NO